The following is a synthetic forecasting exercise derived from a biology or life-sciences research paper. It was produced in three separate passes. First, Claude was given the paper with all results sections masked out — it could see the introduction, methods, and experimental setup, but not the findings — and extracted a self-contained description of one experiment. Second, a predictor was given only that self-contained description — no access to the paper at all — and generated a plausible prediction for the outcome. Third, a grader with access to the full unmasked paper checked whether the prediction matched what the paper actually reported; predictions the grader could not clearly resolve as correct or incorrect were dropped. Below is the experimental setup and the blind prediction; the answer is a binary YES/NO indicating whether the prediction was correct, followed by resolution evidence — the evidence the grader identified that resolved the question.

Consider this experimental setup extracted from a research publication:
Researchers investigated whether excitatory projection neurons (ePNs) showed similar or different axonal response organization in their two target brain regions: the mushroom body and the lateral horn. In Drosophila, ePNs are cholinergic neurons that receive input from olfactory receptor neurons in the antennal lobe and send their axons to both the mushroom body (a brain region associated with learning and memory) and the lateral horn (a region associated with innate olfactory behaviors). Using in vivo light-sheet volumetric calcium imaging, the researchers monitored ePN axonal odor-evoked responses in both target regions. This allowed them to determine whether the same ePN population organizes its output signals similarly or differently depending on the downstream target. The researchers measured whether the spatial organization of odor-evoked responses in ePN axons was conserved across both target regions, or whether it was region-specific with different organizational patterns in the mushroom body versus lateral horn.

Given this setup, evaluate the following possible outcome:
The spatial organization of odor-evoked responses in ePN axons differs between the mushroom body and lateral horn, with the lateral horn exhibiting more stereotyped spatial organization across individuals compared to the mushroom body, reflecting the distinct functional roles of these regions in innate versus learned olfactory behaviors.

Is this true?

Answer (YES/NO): YES